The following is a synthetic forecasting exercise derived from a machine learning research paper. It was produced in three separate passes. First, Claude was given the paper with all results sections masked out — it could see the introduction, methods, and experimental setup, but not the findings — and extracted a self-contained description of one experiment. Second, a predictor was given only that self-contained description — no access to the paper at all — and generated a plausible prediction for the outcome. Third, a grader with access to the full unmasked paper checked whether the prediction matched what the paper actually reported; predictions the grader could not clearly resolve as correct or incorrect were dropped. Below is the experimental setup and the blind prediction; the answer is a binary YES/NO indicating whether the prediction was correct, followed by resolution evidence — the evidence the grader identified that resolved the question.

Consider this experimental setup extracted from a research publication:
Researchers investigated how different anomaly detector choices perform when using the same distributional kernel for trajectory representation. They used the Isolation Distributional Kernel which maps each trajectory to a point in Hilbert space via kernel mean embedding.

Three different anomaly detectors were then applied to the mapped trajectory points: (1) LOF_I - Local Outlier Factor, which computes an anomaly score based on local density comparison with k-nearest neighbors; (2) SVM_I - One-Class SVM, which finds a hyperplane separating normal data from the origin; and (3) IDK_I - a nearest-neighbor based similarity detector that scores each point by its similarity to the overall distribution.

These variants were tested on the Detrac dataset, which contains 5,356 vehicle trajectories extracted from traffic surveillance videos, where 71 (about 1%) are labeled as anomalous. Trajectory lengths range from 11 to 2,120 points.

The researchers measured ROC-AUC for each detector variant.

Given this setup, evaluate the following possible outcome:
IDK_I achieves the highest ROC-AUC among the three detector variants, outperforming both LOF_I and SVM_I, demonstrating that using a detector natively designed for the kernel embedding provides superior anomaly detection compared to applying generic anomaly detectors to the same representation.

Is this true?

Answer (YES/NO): NO